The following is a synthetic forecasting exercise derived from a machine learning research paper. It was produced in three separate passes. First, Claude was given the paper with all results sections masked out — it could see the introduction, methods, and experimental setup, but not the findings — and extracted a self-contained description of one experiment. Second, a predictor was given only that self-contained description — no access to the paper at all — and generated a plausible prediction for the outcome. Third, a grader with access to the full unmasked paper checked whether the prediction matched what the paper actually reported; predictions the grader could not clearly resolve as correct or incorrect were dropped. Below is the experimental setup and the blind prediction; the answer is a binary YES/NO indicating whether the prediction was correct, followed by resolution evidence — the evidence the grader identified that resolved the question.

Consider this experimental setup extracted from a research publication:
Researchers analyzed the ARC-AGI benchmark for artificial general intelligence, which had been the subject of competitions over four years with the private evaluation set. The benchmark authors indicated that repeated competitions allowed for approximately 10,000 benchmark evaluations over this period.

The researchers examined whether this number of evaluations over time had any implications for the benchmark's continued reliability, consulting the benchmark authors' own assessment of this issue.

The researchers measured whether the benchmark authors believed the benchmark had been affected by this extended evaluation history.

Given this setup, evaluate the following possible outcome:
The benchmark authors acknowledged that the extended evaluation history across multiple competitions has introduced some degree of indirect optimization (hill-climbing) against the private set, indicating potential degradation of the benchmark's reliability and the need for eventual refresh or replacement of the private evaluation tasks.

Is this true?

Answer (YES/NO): YES